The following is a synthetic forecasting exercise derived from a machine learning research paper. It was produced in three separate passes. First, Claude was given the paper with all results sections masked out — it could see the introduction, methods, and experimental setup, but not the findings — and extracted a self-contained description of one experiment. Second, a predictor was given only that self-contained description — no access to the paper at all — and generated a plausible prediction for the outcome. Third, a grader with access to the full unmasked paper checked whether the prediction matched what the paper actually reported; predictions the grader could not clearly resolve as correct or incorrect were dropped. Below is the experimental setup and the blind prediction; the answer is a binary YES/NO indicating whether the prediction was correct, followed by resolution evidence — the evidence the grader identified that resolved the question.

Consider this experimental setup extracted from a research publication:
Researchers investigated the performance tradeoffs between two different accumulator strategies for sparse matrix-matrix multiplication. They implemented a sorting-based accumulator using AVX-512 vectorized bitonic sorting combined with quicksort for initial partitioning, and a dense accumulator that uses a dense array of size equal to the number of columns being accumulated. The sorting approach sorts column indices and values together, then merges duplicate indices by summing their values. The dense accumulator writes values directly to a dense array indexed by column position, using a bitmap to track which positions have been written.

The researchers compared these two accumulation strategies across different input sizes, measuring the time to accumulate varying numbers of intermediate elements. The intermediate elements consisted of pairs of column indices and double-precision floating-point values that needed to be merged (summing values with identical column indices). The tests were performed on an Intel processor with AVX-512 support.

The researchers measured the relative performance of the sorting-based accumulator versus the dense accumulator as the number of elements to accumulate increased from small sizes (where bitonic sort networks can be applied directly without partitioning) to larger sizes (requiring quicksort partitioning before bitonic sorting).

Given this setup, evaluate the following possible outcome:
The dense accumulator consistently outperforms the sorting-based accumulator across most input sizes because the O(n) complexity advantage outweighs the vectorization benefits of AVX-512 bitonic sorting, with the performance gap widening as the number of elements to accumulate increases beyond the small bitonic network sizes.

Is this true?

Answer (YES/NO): NO